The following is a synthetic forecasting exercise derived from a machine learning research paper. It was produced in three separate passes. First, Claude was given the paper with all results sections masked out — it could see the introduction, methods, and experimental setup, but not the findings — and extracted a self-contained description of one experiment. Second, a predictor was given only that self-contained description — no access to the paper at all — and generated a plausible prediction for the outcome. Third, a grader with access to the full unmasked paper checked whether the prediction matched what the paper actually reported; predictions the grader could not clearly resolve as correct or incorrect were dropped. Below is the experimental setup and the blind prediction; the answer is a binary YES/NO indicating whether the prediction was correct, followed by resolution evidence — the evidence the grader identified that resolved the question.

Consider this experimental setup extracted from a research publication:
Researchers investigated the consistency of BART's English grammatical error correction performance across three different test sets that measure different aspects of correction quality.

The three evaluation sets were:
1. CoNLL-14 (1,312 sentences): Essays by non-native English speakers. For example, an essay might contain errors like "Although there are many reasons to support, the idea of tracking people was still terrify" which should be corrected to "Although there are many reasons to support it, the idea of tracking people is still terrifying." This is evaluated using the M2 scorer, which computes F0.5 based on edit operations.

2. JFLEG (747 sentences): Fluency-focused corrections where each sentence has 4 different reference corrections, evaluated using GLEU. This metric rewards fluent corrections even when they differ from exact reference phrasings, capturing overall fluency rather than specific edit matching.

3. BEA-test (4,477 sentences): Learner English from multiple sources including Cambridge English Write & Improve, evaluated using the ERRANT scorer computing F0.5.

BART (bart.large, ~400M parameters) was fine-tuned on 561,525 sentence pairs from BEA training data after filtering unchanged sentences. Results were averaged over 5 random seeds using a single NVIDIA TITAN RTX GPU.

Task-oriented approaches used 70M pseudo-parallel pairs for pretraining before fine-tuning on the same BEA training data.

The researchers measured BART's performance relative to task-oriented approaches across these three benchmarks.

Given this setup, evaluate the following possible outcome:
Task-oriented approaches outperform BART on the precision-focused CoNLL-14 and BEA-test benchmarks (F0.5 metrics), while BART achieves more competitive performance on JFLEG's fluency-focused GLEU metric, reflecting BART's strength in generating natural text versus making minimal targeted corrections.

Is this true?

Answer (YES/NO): NO